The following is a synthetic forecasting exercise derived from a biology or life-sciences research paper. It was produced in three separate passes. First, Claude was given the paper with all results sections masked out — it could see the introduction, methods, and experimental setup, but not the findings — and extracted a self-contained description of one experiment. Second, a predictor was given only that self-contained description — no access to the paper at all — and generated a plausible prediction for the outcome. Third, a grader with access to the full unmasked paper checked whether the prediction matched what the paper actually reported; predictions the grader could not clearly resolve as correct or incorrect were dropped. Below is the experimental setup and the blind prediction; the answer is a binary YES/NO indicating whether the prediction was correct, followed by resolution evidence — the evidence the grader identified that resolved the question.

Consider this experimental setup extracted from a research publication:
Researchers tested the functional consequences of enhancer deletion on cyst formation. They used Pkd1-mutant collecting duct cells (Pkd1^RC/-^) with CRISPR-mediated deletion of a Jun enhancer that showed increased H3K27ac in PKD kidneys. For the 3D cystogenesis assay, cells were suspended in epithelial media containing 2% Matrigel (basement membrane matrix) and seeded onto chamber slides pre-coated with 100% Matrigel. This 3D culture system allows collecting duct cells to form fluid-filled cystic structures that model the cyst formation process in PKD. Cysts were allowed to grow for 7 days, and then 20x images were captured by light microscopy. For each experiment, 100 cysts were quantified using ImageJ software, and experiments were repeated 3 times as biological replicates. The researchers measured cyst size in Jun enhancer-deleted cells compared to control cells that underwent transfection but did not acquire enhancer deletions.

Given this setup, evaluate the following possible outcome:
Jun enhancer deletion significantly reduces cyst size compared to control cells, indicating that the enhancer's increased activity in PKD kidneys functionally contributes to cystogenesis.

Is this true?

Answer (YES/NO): YES